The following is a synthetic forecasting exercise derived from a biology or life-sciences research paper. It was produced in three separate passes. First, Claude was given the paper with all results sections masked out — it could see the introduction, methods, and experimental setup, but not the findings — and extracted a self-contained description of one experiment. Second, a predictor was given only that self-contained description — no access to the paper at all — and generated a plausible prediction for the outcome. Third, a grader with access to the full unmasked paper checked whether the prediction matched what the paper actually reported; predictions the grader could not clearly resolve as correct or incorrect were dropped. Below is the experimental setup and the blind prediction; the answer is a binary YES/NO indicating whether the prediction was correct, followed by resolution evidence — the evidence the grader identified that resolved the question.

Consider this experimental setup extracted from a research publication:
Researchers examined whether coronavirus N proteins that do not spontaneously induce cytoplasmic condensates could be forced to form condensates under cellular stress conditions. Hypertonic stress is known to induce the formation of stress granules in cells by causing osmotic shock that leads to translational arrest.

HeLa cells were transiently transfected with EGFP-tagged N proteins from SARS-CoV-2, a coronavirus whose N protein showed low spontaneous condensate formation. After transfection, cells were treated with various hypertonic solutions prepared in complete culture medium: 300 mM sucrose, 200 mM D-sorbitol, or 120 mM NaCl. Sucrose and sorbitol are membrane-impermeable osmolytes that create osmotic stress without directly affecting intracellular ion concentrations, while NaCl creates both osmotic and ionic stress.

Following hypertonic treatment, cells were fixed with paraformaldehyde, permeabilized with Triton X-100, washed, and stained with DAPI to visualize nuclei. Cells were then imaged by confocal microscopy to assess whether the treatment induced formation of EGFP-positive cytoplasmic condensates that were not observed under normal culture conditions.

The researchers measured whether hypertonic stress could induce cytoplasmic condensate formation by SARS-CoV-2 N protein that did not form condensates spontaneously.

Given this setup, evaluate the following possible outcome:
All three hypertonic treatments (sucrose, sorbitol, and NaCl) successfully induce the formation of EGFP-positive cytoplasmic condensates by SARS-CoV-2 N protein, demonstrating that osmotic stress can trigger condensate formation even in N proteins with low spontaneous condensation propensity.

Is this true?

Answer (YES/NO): NO